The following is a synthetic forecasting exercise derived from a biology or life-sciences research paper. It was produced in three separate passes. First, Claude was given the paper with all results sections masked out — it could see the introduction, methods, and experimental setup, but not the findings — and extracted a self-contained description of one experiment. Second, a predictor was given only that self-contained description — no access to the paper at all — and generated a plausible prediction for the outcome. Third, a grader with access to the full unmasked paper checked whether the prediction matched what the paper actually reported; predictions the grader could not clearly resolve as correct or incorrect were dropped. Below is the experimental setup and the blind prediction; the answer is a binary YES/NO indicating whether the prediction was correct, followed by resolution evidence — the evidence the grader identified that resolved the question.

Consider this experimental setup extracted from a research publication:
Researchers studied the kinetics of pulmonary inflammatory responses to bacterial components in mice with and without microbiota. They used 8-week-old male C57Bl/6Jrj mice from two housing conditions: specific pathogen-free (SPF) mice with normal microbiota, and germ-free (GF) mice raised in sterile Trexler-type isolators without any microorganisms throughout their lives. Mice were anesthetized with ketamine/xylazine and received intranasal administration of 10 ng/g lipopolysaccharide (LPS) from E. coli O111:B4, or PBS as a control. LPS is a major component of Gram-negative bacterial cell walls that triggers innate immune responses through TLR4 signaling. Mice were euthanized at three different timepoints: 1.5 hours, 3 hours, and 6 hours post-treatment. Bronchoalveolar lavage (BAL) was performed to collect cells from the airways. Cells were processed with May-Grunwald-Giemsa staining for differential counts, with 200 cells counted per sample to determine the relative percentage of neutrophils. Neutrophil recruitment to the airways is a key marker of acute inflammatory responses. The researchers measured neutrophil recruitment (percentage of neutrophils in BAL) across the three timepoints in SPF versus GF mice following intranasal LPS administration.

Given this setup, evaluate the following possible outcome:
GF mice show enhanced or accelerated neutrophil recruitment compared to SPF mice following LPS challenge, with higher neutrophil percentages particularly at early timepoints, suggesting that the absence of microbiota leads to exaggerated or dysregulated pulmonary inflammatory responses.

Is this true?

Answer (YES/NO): YES